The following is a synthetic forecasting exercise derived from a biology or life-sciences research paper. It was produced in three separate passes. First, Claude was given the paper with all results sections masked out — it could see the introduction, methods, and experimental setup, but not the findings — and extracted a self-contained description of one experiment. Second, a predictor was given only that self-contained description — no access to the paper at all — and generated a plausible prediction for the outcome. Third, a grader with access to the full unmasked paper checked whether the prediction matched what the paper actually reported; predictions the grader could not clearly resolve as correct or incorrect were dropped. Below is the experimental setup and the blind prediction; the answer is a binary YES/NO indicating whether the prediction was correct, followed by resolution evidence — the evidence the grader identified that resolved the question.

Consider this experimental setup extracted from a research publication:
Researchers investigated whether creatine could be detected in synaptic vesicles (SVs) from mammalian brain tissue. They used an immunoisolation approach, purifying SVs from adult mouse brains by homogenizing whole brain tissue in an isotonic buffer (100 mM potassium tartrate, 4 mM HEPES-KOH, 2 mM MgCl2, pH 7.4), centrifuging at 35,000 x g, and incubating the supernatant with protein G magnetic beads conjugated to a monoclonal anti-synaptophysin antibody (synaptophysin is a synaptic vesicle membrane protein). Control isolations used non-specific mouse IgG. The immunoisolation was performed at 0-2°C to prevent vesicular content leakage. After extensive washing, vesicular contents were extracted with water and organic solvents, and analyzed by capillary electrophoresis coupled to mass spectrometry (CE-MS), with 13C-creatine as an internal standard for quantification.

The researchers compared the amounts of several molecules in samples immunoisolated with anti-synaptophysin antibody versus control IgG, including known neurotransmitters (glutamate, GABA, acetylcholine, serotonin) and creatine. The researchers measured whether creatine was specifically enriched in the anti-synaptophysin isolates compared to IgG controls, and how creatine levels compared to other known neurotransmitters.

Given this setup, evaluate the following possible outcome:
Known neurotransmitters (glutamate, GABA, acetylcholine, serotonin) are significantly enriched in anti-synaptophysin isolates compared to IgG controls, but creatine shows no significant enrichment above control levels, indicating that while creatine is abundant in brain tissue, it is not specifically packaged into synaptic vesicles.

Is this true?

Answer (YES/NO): NO